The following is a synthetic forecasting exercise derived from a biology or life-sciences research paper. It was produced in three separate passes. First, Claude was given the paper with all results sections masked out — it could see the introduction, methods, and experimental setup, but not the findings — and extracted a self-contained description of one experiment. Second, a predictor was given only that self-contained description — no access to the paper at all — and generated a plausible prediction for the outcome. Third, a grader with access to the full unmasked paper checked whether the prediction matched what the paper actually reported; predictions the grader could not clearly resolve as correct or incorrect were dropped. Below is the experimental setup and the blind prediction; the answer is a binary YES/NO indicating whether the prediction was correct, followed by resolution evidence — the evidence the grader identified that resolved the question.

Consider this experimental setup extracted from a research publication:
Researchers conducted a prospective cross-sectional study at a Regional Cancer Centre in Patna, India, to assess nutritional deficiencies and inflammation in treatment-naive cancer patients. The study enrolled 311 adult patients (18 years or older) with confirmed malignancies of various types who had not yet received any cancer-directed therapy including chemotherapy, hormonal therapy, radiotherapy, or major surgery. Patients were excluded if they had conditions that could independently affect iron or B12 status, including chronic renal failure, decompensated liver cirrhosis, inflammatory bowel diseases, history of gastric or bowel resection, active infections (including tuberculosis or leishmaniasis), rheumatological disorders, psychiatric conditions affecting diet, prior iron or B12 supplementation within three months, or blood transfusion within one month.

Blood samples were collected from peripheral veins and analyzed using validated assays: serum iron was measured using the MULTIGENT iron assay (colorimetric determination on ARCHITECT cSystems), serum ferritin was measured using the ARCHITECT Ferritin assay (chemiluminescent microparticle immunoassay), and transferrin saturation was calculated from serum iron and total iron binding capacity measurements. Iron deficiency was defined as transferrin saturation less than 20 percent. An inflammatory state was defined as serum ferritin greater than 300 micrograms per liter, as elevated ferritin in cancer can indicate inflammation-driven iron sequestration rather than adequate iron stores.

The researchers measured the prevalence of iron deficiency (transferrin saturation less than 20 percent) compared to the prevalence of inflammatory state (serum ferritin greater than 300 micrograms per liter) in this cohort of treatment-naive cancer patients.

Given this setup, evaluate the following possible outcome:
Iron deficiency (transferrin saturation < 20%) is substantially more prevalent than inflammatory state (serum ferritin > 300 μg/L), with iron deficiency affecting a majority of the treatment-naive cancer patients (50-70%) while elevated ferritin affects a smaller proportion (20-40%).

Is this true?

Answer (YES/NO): YES